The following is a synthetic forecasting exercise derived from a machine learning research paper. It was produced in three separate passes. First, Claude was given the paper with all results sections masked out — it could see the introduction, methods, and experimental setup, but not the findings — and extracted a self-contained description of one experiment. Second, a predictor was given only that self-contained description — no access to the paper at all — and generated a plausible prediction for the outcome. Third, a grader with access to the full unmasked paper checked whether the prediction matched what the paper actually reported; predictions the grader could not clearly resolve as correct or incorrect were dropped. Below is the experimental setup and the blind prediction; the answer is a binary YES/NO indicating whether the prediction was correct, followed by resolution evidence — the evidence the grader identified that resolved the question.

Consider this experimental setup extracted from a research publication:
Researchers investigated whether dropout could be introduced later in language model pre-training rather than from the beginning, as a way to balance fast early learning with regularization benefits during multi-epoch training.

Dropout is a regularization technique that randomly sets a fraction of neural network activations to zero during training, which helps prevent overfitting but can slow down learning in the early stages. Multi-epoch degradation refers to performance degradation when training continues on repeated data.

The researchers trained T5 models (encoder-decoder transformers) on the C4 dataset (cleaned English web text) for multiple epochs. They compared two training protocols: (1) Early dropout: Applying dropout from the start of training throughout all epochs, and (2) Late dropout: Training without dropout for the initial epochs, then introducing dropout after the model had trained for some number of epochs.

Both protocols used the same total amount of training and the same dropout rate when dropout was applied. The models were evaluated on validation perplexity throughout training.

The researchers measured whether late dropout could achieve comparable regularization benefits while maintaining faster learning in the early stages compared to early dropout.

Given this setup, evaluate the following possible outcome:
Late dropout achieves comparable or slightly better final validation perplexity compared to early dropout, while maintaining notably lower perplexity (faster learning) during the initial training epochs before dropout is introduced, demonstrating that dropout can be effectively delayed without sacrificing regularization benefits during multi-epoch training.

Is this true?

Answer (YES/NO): YES